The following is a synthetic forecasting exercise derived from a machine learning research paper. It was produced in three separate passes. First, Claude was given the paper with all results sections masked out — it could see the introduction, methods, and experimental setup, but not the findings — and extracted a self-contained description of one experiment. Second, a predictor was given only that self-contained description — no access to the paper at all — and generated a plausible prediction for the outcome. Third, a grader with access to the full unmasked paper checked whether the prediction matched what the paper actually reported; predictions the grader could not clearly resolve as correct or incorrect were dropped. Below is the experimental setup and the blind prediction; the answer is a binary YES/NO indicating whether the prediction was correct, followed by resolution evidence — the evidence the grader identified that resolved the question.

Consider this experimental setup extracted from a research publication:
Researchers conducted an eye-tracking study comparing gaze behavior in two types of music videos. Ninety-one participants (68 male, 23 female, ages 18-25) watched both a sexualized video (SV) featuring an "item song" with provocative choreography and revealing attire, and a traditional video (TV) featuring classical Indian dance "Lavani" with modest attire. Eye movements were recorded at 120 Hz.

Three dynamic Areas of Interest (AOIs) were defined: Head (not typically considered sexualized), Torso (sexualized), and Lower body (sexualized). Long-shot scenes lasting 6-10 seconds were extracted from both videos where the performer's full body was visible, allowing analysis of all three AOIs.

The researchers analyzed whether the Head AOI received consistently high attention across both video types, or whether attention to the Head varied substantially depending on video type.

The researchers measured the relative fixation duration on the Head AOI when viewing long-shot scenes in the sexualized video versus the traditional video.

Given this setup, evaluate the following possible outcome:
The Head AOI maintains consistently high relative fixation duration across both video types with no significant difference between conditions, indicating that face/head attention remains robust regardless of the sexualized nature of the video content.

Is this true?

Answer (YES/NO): NO